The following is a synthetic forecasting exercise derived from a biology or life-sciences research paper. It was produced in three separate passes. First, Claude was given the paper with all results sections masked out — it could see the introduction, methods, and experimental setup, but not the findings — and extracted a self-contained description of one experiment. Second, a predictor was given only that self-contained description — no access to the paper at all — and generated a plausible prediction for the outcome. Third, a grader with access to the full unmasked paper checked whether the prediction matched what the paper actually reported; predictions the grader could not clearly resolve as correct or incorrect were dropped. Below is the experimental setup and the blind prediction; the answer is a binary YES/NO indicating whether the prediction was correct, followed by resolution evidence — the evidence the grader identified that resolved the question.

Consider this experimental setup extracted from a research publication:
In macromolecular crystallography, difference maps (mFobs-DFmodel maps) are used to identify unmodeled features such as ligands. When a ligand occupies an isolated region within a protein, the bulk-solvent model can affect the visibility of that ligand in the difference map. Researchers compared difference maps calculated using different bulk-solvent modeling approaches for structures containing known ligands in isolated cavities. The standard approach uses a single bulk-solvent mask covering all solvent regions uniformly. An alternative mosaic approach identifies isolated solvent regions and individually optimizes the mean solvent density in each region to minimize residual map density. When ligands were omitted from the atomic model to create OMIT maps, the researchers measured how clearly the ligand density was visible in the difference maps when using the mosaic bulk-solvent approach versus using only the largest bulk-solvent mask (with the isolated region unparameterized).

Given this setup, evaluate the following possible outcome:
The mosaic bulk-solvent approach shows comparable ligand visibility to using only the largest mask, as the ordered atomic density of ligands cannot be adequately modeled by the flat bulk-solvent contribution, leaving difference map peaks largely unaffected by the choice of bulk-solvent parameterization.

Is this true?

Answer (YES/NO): NO